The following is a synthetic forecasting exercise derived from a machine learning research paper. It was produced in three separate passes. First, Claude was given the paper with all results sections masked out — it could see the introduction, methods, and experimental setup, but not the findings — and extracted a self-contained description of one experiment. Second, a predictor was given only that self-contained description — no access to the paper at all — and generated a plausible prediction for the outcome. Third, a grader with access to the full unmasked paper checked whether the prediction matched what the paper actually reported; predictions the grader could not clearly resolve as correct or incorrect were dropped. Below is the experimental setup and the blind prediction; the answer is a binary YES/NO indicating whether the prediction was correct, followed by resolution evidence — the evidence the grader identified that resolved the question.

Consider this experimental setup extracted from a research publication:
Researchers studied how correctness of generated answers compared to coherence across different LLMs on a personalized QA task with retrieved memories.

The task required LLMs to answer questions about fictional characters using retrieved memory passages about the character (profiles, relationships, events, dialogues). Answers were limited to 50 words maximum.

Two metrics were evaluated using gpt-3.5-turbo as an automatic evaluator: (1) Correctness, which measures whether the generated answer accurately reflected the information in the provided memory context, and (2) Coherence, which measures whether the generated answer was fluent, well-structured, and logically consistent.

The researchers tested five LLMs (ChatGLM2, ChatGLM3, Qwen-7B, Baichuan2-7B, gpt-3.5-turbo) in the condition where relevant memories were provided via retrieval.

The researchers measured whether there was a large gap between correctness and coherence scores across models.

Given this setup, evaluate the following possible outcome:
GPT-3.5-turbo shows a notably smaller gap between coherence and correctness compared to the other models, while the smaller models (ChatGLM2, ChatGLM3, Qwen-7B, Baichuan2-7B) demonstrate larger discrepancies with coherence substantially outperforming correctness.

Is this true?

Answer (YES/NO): NO